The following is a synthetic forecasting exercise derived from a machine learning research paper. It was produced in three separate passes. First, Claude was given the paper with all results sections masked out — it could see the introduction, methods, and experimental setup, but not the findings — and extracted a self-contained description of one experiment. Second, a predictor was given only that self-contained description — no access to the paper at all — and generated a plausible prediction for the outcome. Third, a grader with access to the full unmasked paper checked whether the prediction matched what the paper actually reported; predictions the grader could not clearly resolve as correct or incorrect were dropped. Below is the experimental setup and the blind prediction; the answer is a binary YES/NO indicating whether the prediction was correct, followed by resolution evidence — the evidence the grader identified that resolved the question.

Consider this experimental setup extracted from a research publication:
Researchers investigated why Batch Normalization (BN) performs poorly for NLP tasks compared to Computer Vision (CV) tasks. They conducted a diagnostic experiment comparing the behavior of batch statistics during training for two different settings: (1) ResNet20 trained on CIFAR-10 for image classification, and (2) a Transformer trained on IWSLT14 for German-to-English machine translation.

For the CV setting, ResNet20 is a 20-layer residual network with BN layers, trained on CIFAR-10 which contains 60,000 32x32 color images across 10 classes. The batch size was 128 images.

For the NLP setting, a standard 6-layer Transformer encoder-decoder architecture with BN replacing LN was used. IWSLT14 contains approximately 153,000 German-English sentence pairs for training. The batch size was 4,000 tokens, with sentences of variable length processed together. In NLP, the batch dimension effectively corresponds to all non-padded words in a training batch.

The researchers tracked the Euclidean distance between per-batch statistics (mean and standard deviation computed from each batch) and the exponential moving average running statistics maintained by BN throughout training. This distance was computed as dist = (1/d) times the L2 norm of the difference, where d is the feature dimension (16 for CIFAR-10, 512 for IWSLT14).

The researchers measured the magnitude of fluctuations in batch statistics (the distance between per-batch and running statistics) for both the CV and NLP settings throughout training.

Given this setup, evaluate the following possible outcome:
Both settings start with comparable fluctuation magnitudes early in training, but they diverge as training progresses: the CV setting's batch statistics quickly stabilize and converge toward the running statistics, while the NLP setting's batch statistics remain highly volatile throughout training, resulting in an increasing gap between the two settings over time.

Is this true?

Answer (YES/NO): NO